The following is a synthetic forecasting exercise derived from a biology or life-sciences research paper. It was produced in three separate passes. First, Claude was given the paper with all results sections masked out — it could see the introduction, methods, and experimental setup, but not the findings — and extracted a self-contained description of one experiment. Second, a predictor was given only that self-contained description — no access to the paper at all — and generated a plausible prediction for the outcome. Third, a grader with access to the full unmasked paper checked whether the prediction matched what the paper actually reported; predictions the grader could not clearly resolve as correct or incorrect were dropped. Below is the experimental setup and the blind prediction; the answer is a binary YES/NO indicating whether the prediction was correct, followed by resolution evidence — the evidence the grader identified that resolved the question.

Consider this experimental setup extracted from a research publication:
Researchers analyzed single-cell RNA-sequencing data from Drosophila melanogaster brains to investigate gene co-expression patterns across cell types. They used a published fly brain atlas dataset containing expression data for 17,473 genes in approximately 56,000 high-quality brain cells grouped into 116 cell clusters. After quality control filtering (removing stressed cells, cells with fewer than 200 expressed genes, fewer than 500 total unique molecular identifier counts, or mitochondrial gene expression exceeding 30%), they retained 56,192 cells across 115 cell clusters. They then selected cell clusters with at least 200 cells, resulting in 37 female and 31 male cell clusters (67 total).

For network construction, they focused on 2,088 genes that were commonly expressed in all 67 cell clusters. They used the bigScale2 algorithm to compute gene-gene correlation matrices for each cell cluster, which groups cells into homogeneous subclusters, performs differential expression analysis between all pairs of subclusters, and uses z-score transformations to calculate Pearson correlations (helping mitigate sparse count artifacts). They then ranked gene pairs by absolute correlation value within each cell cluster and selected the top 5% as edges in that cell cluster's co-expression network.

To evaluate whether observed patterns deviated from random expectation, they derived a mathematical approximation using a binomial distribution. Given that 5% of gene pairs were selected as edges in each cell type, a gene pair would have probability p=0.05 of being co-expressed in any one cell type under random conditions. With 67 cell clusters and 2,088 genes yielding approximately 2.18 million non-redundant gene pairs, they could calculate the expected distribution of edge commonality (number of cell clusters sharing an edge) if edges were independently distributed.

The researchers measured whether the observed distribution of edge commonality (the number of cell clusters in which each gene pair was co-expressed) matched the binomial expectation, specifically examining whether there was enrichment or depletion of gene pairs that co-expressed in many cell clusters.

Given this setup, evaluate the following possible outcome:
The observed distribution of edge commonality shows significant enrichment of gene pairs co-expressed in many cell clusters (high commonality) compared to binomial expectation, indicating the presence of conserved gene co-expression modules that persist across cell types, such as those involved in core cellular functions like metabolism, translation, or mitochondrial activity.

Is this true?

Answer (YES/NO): YES